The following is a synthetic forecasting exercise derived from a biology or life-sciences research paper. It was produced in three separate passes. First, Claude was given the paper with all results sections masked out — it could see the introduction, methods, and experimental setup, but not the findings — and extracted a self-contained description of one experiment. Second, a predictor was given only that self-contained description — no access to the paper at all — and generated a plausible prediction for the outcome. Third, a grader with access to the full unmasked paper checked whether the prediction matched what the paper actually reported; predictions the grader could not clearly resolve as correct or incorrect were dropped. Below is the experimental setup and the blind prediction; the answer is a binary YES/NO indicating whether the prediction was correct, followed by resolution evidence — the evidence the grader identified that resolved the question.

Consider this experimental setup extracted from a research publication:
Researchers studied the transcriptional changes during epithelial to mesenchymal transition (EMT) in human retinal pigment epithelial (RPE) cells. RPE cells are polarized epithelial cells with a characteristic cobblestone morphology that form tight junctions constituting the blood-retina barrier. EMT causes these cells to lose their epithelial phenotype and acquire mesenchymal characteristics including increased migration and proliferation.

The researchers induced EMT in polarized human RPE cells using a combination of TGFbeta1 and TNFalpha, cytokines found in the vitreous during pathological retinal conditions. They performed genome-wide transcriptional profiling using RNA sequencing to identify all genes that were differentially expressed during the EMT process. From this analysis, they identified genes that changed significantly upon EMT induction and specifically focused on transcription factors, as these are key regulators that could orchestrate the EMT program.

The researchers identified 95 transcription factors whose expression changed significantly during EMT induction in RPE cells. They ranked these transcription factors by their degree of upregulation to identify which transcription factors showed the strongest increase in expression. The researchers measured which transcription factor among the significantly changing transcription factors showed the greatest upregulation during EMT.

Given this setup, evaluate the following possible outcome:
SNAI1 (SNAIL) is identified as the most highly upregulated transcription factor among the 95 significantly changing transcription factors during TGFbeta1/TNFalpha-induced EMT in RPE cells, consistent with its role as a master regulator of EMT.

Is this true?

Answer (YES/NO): NO